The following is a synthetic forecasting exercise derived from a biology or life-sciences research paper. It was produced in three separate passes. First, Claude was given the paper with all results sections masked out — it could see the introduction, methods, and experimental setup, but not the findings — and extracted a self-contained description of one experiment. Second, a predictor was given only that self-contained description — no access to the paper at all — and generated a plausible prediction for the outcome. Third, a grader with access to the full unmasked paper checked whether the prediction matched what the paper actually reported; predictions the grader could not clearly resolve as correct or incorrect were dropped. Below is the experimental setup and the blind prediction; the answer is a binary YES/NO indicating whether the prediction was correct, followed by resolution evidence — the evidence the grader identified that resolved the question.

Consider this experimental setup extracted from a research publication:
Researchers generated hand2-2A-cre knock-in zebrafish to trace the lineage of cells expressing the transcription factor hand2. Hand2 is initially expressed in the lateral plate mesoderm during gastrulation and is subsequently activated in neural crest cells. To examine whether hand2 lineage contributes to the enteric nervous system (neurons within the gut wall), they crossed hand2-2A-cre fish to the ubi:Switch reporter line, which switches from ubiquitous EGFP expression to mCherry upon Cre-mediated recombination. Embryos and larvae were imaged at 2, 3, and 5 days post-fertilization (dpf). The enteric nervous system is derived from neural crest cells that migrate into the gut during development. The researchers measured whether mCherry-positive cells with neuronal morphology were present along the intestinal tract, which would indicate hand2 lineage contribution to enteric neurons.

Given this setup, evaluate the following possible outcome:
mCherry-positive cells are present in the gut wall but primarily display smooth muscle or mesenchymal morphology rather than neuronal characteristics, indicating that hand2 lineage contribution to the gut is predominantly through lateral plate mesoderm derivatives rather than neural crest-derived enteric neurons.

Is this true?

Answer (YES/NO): NO